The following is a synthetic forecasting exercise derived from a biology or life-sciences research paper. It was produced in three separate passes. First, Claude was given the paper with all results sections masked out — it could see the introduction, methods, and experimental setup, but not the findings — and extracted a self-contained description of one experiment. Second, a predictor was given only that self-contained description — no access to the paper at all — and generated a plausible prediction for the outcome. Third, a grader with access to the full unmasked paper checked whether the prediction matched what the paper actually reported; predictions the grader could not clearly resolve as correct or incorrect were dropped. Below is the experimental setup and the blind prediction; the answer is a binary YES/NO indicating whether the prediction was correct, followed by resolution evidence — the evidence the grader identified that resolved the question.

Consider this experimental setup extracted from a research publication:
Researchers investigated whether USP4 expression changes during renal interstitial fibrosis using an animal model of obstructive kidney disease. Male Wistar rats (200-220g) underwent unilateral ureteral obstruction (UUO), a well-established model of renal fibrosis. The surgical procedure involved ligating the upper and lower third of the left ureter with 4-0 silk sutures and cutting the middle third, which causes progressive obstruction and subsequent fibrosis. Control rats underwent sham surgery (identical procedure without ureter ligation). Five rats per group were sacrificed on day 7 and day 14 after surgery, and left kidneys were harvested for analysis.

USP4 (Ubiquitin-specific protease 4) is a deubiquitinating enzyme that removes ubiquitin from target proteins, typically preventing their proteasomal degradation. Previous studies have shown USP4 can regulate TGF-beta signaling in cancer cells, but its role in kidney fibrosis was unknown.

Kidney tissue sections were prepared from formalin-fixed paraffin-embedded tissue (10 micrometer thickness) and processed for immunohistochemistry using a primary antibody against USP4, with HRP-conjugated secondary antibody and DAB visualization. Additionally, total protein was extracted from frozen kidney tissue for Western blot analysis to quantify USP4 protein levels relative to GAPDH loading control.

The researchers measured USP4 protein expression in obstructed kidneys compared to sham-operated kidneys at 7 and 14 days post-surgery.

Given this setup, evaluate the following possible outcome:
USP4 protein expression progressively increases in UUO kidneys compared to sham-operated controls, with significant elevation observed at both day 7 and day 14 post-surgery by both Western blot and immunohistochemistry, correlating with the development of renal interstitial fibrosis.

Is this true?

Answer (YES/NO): YES